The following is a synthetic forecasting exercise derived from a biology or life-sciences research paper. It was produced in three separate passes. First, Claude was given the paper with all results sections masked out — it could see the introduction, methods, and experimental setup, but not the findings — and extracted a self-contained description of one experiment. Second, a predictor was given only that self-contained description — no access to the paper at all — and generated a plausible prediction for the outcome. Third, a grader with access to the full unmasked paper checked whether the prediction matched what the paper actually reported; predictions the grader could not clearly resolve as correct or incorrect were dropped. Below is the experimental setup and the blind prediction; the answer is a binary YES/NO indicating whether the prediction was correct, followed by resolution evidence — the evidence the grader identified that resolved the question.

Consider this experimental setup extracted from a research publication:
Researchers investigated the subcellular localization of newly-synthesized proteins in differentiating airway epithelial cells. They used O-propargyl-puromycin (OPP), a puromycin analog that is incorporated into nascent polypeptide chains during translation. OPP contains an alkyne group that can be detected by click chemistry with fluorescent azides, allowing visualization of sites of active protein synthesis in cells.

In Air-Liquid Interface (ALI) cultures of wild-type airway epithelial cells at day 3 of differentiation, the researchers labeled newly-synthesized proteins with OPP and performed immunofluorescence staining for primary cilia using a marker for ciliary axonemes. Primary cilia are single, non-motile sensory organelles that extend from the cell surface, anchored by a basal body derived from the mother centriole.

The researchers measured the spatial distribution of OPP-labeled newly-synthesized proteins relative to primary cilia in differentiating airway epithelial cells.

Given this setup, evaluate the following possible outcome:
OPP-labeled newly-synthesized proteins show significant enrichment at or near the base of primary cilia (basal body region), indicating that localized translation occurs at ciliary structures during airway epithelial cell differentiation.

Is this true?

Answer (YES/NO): YES